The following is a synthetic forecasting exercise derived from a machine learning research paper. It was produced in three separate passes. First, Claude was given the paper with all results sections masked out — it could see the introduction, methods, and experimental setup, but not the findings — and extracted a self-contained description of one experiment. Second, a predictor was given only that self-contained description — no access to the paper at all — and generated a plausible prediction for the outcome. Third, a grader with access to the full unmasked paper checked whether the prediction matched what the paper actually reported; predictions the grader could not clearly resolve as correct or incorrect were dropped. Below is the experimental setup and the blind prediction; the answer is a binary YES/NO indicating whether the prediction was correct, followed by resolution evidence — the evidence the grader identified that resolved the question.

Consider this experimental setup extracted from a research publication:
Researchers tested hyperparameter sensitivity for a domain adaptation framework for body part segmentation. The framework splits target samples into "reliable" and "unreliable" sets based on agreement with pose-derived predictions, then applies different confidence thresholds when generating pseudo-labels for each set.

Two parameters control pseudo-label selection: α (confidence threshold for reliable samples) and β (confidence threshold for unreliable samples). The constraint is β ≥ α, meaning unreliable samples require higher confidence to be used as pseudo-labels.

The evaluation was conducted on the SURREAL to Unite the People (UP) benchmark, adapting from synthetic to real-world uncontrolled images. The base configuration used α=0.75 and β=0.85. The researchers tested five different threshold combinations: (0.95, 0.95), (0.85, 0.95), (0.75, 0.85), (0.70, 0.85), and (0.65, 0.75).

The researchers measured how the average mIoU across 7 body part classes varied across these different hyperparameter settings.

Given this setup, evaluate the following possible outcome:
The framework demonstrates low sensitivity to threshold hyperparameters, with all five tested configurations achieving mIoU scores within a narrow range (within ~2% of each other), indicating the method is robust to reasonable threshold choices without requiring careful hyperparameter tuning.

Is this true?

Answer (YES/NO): YES